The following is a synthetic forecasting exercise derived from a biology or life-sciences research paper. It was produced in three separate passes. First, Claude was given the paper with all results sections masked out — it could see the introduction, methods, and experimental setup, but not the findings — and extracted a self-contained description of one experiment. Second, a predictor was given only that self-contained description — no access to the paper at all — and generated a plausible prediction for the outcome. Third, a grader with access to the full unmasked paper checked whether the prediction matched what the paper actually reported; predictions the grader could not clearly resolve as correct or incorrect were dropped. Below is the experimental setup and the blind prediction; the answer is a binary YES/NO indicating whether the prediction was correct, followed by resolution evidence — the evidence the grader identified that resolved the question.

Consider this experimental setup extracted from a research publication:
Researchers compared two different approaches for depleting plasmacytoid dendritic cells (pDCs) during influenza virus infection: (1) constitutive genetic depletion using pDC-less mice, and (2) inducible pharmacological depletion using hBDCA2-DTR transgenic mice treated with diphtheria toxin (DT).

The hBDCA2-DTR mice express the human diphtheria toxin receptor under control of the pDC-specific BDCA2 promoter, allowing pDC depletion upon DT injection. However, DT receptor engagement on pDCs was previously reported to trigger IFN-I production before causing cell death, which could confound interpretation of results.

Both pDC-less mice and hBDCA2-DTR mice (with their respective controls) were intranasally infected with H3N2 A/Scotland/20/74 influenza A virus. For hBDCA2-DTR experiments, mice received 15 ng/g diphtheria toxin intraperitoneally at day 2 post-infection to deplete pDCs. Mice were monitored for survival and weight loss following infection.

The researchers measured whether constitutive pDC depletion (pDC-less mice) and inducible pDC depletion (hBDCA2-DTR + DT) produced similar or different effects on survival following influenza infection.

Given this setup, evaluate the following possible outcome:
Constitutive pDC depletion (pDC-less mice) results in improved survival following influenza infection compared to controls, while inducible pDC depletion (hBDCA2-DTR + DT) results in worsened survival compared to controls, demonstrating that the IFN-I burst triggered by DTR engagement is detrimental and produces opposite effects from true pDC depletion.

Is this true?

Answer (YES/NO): NO